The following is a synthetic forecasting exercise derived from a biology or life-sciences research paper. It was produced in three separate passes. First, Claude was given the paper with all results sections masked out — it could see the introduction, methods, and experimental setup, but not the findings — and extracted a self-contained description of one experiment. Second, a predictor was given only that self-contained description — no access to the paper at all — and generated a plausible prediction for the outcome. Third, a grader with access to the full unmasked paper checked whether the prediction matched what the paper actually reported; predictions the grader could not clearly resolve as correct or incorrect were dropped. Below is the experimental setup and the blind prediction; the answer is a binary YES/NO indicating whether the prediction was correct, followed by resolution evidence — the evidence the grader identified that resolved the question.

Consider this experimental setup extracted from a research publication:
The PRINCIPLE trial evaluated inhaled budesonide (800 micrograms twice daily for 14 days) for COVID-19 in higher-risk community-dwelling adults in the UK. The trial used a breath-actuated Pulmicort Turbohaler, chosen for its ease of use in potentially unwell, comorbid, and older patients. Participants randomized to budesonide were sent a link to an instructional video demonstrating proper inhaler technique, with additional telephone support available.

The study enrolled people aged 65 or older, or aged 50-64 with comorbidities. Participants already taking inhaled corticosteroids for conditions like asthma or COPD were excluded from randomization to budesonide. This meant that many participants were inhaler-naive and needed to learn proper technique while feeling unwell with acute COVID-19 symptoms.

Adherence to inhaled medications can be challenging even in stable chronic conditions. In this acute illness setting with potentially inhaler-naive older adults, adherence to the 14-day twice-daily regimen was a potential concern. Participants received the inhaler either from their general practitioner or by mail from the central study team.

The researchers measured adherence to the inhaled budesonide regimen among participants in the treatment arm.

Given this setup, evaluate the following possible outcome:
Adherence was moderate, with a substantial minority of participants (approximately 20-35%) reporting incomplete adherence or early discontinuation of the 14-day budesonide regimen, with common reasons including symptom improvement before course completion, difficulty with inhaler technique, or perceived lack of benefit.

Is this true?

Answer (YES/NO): NO